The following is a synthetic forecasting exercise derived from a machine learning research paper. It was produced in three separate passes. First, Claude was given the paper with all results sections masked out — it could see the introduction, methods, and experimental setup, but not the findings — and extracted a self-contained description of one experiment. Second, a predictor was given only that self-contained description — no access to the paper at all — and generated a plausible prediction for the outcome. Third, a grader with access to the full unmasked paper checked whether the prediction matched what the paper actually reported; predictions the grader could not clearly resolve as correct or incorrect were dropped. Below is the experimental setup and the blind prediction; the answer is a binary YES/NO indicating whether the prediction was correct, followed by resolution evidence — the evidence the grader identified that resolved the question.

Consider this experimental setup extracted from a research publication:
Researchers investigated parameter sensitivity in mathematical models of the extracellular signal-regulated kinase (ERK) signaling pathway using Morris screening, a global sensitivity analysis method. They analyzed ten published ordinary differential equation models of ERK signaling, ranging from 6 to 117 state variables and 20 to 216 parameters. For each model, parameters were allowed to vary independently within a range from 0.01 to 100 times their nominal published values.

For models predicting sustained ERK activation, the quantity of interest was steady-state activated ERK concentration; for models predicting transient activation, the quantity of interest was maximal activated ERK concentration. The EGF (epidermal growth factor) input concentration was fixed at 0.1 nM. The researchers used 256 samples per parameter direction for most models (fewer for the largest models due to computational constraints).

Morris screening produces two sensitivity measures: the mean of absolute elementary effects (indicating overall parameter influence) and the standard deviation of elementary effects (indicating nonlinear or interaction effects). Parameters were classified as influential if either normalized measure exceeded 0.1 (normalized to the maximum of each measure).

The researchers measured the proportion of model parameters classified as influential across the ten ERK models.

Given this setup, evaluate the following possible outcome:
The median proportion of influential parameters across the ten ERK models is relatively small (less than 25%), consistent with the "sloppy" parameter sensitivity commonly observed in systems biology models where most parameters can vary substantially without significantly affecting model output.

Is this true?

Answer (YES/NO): NO